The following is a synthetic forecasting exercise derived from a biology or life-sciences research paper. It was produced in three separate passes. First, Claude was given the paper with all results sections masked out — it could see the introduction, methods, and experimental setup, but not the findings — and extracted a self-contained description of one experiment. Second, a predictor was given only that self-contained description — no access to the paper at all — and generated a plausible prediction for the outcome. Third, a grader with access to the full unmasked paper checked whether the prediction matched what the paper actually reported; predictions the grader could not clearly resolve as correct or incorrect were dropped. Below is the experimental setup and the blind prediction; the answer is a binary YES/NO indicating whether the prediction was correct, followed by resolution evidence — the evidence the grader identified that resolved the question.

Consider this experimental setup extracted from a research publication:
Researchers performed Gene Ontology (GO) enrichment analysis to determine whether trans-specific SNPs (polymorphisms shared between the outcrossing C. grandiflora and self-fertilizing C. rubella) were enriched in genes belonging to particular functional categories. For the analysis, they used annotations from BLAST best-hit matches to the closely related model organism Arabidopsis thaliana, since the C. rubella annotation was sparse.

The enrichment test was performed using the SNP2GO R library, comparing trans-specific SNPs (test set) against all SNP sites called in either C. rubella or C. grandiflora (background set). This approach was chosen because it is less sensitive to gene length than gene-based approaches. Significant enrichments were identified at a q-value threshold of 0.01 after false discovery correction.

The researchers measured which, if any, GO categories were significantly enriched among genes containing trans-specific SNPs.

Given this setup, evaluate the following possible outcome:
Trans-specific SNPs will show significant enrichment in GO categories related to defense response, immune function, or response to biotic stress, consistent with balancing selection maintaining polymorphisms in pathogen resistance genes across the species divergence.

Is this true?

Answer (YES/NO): YES